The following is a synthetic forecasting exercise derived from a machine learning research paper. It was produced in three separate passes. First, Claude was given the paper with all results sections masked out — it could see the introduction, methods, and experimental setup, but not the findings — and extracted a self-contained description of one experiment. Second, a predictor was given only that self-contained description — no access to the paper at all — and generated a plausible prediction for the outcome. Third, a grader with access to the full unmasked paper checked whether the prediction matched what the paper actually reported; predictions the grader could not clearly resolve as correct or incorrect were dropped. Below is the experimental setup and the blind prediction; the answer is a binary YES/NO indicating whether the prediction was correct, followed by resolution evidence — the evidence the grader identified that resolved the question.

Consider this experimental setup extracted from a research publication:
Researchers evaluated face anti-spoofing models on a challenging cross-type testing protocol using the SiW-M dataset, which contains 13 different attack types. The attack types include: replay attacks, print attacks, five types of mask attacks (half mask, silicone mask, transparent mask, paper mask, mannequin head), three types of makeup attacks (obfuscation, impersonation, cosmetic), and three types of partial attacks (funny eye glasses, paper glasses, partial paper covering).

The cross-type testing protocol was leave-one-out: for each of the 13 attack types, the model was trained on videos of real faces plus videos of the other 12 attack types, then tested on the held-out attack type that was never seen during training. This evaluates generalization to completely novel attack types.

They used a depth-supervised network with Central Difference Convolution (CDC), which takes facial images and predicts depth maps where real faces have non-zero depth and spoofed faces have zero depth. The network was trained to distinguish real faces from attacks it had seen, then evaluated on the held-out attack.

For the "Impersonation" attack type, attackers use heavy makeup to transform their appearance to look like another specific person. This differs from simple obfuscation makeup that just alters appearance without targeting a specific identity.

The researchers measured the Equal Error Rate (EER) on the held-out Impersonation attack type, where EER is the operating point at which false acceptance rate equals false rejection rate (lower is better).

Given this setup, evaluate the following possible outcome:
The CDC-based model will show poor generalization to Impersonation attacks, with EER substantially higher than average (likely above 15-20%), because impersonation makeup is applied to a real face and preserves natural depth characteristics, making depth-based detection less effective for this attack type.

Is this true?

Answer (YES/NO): NO